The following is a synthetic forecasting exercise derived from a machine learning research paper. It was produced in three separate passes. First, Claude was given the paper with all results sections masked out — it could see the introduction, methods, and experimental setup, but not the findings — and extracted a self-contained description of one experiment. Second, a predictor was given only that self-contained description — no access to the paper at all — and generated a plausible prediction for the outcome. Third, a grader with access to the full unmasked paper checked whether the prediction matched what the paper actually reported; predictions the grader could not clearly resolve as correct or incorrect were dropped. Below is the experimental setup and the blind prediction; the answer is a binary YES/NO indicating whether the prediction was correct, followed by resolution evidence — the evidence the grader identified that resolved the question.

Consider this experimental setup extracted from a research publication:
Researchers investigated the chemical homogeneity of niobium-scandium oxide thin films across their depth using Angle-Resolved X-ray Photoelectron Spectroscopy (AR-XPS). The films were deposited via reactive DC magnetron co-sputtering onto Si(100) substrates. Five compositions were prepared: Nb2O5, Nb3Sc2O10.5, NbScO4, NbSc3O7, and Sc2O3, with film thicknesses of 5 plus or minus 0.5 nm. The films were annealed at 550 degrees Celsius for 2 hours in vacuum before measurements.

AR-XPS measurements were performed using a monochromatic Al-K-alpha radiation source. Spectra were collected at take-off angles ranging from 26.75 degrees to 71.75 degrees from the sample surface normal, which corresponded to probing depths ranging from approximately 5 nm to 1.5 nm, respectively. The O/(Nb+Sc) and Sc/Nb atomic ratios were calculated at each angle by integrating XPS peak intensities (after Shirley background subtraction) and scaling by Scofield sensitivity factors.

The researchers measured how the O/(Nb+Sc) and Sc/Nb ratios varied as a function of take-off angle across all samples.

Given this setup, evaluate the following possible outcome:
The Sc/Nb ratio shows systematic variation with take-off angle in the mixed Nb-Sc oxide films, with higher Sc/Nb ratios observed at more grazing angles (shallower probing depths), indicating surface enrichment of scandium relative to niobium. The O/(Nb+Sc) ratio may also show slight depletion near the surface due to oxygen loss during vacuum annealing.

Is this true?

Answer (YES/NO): NO